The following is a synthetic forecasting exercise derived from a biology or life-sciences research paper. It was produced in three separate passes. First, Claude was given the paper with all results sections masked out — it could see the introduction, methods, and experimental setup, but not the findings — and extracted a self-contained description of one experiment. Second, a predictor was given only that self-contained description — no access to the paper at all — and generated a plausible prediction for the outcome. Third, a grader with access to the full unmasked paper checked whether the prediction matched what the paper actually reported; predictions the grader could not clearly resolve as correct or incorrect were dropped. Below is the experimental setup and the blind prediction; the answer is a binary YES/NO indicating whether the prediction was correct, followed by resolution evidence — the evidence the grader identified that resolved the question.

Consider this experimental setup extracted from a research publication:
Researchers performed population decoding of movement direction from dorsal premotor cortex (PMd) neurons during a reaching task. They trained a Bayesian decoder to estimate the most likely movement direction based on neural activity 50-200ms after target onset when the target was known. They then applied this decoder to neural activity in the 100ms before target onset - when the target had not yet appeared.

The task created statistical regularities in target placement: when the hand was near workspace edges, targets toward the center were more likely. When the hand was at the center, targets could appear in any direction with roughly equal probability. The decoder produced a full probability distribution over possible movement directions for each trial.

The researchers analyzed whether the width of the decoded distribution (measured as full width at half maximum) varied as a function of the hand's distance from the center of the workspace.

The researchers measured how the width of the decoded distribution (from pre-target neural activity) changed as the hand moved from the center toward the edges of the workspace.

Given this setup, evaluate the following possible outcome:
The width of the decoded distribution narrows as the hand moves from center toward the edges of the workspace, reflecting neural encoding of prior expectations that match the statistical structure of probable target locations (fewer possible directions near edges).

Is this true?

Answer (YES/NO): YES